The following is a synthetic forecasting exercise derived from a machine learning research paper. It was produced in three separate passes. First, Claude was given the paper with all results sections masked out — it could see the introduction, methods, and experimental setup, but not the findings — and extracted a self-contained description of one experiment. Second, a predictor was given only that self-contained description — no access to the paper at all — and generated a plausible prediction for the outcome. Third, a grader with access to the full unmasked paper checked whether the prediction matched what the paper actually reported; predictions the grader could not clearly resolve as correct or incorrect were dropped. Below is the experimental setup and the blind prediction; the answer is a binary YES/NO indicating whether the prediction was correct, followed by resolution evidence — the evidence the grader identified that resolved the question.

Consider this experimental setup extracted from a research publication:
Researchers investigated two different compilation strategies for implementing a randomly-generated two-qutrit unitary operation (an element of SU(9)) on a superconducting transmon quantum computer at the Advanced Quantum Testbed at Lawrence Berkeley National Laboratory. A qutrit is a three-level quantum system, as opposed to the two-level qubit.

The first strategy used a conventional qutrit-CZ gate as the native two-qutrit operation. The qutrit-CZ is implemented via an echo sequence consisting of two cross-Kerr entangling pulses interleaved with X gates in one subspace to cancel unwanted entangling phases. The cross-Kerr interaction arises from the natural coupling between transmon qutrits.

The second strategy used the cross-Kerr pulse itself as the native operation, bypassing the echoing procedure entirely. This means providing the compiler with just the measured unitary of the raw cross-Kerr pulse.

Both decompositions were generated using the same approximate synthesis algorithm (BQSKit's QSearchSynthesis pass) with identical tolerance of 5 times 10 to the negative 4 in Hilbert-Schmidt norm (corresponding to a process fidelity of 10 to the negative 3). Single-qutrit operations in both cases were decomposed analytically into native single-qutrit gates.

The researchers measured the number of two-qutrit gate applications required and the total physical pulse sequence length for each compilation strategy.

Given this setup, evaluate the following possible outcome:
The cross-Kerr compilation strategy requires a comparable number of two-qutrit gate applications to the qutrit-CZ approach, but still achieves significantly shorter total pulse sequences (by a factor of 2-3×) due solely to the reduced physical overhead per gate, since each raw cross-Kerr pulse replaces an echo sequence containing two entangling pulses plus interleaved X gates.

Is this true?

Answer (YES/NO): NO